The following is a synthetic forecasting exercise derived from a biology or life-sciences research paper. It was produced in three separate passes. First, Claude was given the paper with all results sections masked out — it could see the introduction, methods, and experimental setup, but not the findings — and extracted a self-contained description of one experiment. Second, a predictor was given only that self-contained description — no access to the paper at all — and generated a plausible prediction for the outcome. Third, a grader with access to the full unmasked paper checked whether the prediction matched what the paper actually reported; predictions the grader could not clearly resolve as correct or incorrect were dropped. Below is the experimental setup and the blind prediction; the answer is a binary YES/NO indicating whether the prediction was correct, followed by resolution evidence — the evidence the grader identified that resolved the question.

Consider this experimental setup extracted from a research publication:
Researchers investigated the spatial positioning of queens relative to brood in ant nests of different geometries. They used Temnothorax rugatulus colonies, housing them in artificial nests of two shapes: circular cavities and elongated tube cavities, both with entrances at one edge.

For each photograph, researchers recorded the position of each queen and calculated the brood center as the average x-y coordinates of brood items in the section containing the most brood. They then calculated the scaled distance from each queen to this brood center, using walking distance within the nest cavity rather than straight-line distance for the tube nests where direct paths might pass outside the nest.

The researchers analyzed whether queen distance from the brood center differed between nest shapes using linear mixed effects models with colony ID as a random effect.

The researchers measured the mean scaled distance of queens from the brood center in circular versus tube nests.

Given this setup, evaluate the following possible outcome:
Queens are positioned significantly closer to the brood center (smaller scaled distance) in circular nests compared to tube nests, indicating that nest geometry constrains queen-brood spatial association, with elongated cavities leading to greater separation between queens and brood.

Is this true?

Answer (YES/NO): YES